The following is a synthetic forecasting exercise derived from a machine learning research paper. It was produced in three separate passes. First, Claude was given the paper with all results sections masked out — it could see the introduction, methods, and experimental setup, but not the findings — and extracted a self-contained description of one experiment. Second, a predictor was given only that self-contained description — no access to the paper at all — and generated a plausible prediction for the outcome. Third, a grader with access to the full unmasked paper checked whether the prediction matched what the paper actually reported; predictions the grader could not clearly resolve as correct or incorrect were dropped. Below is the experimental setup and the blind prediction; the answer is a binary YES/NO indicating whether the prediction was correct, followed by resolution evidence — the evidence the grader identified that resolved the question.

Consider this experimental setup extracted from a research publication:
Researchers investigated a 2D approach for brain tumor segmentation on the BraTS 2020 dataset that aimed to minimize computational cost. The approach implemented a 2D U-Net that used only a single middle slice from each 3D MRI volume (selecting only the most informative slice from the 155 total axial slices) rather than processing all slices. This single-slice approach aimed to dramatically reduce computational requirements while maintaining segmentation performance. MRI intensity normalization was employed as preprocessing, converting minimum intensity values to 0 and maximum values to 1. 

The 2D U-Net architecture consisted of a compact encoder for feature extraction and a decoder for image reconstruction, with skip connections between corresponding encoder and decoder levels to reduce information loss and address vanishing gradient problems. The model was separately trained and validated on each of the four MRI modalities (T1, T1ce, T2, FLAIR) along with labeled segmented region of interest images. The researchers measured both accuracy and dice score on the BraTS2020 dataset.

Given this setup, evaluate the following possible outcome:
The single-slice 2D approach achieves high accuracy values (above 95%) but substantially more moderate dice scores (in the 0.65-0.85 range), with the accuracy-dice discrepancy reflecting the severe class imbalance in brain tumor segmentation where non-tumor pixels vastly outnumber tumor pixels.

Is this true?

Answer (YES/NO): NO